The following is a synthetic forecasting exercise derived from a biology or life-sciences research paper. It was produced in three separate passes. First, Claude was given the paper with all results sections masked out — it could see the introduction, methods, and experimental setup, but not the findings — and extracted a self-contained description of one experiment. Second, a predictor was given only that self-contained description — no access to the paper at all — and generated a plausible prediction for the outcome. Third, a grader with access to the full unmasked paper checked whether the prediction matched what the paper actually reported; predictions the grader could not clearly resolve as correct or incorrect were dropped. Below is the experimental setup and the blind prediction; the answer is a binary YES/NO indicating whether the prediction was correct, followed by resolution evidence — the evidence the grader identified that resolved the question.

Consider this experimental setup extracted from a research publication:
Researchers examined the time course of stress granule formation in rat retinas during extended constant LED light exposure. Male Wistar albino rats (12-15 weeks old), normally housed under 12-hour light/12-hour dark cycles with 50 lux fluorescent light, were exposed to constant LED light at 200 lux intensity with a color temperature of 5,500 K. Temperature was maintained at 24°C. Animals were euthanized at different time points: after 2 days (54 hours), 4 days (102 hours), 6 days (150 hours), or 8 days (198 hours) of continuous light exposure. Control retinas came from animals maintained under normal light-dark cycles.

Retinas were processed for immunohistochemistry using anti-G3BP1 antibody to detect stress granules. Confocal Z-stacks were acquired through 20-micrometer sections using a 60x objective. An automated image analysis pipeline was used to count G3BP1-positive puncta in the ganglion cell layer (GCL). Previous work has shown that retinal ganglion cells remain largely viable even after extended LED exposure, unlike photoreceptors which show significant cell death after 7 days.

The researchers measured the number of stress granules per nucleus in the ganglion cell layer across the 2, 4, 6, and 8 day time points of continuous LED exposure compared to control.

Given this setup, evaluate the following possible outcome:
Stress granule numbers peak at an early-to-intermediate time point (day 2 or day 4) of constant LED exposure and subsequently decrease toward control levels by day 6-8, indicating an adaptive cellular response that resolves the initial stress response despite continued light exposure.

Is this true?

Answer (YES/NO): NO